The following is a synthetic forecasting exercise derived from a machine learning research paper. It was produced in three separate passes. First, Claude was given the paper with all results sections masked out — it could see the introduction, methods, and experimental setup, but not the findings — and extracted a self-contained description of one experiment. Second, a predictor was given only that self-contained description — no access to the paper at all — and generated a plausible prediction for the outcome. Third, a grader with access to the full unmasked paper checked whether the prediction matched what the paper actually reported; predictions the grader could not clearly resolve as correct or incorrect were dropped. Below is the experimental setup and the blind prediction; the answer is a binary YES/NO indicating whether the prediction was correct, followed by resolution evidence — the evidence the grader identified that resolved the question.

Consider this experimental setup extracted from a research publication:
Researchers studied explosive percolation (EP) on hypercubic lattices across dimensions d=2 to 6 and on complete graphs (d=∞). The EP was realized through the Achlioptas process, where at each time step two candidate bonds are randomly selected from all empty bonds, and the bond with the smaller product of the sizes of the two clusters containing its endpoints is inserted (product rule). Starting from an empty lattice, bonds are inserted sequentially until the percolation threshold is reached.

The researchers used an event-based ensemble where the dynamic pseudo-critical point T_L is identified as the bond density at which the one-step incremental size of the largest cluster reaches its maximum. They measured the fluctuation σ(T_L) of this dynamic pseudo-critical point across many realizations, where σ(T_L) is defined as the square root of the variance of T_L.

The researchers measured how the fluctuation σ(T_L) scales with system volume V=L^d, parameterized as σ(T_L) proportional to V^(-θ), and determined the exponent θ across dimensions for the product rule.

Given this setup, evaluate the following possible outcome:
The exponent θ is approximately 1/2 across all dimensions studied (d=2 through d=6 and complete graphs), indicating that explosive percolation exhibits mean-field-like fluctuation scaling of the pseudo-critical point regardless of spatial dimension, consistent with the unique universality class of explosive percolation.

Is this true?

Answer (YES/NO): NO